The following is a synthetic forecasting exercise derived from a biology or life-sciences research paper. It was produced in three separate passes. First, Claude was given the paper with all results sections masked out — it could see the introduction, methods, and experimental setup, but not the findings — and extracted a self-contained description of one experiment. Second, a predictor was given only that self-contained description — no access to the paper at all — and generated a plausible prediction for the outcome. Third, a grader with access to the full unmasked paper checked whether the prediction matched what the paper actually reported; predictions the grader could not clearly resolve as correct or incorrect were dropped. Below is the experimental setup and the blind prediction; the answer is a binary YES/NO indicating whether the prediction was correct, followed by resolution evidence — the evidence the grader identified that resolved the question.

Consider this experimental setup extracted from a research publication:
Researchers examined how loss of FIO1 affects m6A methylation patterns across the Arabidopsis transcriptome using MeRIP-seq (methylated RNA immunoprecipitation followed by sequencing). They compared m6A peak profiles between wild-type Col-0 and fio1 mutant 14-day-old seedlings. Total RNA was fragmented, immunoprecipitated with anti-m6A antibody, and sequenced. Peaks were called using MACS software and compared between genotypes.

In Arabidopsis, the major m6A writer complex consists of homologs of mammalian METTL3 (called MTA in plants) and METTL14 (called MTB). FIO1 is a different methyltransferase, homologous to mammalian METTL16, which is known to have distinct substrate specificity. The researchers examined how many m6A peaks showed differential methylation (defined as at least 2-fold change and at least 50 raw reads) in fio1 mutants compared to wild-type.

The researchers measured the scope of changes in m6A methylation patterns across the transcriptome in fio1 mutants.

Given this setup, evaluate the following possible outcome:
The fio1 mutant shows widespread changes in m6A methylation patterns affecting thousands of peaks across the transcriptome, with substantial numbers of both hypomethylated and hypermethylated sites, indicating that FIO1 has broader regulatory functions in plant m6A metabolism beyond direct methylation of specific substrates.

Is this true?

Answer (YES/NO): NO